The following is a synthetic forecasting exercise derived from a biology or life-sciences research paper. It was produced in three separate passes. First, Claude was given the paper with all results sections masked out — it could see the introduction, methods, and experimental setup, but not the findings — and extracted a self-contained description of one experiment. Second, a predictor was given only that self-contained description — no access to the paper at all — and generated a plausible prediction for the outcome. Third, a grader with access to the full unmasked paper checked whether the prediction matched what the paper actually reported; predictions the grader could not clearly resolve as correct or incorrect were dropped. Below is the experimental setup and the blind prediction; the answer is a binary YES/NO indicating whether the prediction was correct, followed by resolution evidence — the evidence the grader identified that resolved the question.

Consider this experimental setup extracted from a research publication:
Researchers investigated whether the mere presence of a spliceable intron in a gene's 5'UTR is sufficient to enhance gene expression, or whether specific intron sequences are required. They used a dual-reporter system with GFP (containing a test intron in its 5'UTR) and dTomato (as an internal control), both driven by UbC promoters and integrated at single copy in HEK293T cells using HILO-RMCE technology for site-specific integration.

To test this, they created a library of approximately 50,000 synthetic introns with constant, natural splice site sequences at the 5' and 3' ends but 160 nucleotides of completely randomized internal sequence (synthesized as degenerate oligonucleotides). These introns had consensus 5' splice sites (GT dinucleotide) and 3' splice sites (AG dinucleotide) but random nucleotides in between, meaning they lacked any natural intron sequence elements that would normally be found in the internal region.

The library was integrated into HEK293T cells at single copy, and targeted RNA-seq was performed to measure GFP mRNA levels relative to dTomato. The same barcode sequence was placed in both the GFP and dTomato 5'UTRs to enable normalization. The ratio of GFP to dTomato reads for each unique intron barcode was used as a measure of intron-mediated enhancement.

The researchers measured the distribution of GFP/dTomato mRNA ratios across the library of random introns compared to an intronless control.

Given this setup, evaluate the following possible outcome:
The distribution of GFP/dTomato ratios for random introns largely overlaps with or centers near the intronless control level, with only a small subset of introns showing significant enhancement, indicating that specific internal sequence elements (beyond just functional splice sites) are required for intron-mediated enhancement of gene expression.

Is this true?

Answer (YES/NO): NO